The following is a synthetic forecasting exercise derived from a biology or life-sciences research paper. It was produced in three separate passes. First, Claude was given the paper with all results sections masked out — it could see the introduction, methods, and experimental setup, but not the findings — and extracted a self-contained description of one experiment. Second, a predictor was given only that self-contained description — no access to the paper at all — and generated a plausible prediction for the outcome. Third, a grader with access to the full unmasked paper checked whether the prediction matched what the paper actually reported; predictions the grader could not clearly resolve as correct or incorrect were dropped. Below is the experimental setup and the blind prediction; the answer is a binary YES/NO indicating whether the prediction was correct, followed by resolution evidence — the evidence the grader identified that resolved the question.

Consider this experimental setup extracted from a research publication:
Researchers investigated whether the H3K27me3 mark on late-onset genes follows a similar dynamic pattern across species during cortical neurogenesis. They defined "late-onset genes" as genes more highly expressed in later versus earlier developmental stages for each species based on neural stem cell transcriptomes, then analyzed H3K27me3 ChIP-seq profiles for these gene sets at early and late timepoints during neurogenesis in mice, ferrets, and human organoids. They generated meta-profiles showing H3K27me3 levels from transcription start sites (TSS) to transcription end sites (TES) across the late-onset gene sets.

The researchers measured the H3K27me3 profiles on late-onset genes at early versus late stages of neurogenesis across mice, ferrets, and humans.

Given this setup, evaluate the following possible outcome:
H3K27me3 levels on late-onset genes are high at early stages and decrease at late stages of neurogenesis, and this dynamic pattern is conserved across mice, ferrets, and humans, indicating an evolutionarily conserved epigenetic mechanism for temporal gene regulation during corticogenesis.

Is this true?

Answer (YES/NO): YES